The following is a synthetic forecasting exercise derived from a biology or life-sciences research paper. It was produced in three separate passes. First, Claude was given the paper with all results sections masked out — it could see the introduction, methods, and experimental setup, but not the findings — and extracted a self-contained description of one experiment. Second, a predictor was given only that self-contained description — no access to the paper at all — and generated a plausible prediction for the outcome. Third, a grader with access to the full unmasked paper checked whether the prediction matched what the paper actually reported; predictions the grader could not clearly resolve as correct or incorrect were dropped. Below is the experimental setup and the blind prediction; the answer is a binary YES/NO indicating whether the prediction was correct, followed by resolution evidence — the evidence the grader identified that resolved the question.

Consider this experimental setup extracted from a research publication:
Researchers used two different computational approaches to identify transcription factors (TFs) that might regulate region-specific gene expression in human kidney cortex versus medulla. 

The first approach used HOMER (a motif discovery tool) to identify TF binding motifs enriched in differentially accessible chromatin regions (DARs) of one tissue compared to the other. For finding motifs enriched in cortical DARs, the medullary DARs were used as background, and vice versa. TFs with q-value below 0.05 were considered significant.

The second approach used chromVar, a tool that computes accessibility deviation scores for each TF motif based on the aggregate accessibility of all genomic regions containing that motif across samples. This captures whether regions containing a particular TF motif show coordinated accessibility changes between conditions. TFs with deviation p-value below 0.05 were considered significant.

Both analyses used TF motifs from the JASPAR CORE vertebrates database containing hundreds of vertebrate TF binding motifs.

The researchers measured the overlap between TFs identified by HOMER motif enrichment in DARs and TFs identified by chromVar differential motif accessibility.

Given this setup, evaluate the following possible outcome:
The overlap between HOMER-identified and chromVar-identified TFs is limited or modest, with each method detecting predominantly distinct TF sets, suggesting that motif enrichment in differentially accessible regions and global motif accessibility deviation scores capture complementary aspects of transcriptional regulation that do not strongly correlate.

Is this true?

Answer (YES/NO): NO